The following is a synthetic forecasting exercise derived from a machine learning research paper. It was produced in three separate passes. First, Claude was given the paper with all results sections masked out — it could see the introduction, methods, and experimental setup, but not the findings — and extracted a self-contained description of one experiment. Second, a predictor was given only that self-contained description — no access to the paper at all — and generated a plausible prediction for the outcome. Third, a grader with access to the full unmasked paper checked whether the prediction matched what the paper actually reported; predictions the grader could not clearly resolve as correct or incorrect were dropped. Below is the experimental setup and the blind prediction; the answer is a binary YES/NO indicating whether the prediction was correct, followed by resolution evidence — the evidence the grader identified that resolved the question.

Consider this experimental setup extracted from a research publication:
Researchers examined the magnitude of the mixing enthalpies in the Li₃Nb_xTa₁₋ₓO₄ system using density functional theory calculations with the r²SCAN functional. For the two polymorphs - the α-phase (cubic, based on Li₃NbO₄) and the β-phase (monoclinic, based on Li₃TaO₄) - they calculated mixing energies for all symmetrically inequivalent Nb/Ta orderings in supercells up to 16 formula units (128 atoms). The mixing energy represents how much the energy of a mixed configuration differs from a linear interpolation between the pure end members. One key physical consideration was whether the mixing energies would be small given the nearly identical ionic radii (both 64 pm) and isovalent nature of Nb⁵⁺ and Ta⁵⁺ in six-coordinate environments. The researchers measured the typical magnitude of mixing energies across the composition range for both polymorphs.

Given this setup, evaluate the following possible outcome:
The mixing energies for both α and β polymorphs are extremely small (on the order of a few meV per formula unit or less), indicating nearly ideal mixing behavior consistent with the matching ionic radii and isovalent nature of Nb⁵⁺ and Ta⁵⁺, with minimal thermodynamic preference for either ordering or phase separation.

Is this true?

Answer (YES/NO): NO